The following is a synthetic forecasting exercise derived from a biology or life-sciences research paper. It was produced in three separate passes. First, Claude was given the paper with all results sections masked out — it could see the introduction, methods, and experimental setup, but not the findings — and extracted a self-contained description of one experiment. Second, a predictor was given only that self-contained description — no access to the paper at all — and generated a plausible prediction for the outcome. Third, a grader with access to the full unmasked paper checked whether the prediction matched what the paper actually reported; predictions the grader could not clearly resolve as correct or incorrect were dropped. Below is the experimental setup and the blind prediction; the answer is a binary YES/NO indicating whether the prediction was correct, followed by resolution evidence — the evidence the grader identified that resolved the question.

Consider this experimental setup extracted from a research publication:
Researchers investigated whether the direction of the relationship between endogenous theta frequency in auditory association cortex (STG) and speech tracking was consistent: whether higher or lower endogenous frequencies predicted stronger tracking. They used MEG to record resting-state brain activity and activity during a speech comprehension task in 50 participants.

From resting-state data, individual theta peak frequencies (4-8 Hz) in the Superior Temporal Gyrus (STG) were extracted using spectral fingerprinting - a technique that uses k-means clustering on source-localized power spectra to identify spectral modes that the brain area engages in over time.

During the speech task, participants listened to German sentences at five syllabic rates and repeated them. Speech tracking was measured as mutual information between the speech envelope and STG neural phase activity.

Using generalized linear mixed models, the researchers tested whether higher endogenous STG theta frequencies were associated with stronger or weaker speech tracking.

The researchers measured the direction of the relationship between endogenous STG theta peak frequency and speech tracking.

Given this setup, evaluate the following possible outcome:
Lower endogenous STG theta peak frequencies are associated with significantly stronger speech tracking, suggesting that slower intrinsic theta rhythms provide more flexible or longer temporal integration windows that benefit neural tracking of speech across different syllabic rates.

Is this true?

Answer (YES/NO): YES